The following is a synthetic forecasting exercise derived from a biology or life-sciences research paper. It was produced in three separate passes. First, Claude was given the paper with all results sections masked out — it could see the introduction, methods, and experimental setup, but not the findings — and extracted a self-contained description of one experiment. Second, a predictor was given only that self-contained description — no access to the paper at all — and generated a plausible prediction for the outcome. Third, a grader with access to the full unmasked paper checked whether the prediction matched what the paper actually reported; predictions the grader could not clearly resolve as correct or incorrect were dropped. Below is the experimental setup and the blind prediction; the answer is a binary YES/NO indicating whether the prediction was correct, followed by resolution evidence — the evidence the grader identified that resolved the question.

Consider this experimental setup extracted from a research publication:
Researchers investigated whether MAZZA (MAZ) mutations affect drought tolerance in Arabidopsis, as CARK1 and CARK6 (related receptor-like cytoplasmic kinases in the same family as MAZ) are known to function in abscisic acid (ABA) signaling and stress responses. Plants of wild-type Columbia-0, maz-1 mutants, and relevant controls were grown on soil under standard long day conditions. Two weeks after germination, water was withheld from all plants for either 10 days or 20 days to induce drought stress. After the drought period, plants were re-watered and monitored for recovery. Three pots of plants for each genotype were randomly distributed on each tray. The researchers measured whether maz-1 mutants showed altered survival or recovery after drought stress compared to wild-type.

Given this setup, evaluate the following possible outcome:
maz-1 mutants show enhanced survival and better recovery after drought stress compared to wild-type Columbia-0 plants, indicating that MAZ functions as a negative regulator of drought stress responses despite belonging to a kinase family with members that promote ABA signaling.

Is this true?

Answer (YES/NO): NO